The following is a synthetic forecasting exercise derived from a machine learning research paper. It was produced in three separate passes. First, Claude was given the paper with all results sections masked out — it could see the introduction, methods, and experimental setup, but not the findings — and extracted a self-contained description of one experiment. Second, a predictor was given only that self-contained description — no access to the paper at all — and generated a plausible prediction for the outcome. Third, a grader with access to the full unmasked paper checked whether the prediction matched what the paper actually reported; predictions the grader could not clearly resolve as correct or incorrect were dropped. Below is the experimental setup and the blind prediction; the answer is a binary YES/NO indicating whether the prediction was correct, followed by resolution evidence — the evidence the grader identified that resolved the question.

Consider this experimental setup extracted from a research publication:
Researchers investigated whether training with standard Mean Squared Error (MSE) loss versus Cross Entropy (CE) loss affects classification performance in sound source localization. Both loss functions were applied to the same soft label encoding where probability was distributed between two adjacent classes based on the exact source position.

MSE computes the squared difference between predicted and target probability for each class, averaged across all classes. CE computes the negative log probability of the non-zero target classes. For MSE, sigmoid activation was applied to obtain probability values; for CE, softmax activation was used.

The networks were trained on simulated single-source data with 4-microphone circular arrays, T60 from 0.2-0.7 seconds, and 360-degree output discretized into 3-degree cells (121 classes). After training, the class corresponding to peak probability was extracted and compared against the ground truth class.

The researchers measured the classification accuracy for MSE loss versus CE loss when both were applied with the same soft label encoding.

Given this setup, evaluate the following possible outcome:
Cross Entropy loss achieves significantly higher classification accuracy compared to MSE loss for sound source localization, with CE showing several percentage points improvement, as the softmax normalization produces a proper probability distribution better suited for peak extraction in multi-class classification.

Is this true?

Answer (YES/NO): NO